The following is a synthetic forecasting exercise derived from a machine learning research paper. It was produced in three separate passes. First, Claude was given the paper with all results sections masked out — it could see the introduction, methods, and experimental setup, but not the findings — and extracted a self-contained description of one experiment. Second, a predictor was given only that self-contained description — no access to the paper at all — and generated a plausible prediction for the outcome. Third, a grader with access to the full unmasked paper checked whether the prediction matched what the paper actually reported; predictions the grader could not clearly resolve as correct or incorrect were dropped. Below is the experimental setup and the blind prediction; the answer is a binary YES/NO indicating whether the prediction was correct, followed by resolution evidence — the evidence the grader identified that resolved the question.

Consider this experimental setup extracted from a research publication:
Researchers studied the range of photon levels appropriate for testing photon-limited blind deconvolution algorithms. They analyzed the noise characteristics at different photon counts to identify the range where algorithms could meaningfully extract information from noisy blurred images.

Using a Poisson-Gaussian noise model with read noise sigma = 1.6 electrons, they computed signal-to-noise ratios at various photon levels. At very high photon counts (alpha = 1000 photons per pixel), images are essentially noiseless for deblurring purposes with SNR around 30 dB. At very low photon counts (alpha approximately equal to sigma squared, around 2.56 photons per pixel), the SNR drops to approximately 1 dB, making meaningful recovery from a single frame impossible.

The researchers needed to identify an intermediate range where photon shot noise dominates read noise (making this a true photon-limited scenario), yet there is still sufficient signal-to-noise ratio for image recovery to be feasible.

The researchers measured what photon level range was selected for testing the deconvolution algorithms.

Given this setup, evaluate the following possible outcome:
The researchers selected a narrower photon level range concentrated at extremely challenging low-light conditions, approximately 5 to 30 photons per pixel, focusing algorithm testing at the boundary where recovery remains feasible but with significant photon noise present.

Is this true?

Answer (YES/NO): NO